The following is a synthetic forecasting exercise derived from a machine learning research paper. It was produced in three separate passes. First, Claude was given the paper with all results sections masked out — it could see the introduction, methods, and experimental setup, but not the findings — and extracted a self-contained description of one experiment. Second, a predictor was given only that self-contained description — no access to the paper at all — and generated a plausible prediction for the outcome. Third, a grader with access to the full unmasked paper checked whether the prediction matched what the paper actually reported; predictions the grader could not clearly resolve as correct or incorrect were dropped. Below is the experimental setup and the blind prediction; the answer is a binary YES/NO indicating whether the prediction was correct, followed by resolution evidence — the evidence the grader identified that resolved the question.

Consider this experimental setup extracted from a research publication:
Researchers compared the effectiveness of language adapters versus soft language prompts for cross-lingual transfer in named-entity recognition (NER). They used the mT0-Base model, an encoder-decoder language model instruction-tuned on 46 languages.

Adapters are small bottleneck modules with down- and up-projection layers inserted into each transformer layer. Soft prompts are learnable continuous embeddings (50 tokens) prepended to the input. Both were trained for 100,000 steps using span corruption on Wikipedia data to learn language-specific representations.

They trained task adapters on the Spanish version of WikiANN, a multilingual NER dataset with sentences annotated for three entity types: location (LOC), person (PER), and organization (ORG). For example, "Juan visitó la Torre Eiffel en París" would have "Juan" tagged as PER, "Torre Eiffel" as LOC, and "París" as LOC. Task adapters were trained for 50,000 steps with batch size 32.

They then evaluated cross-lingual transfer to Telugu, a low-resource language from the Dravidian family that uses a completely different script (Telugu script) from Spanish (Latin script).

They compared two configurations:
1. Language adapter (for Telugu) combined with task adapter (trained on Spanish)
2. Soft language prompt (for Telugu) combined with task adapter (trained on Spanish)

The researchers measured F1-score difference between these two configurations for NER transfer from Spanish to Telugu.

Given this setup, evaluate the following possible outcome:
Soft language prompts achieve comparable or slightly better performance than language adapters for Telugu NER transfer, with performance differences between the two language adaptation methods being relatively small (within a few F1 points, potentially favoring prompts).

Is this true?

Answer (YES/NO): NO